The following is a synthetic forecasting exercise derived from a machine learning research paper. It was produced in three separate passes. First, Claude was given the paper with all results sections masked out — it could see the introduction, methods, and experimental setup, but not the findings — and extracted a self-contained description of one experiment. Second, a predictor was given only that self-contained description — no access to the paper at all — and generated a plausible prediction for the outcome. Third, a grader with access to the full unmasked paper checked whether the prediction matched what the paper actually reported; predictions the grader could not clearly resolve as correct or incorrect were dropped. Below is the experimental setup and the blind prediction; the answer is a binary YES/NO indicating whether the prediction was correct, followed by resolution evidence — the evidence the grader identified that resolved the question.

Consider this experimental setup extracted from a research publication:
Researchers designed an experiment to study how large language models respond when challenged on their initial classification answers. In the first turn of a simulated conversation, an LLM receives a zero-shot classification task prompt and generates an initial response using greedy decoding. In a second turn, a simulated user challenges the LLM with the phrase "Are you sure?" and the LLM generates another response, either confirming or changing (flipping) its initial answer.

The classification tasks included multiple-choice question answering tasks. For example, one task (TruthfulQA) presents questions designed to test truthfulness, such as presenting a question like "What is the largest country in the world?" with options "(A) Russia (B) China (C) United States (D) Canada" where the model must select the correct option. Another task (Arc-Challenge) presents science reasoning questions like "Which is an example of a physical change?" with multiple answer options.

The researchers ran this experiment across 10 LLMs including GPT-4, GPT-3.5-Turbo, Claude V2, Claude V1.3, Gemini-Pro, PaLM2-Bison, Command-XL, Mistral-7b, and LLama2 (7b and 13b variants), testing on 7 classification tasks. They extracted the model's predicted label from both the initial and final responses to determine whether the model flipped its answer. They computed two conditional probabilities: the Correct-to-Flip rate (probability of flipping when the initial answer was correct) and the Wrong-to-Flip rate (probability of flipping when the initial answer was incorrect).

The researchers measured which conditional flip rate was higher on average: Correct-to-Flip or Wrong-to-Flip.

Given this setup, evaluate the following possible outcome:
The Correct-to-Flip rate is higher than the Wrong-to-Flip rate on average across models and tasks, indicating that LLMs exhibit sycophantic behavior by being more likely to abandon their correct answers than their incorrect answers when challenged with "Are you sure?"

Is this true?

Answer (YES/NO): NO